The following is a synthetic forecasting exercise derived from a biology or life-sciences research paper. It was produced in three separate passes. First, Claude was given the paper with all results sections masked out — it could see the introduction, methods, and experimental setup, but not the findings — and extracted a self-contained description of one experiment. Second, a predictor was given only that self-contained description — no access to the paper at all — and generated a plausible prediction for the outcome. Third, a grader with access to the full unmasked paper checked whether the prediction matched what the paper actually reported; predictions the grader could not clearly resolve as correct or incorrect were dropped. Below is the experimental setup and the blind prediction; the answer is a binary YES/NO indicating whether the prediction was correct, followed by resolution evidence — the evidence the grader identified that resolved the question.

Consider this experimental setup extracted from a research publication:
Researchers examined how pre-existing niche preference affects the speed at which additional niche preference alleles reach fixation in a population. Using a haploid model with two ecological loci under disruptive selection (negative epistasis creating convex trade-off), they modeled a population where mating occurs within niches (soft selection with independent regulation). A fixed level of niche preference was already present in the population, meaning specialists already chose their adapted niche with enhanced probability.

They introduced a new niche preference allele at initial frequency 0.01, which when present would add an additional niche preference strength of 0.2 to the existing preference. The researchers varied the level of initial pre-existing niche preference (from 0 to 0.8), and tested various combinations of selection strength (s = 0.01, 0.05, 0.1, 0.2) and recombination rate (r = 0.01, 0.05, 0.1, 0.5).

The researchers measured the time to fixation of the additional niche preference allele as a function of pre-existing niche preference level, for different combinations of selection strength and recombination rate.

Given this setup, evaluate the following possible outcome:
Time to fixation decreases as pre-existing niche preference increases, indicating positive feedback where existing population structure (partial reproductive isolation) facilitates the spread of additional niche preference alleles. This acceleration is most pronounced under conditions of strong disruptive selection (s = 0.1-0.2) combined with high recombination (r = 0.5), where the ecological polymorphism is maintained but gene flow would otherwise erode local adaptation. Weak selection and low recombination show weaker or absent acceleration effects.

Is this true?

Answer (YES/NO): NO